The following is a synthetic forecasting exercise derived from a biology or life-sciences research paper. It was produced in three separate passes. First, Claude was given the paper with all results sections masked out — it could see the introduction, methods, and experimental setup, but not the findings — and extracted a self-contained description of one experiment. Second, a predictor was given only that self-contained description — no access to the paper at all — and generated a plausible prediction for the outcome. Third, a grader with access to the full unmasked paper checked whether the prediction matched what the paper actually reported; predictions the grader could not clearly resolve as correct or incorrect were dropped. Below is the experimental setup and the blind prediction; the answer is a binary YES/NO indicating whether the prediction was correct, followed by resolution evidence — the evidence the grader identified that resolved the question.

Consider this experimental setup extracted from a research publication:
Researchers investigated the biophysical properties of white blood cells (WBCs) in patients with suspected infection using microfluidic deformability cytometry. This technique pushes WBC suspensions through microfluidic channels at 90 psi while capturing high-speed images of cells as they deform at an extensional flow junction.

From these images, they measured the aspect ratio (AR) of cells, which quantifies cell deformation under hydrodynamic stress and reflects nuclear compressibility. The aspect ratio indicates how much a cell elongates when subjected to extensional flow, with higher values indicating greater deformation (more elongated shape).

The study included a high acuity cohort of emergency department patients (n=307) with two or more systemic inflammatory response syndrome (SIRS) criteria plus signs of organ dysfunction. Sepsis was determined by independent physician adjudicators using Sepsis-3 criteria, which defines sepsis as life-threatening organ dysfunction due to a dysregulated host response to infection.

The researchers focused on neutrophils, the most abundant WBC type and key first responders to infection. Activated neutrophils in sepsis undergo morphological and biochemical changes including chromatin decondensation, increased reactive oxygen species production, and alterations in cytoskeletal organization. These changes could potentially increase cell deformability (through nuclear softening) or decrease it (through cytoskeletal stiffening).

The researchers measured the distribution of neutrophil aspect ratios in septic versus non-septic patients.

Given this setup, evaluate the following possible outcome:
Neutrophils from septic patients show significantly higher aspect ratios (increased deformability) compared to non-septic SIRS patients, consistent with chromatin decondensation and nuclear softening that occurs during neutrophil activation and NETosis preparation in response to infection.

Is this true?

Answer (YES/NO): YES